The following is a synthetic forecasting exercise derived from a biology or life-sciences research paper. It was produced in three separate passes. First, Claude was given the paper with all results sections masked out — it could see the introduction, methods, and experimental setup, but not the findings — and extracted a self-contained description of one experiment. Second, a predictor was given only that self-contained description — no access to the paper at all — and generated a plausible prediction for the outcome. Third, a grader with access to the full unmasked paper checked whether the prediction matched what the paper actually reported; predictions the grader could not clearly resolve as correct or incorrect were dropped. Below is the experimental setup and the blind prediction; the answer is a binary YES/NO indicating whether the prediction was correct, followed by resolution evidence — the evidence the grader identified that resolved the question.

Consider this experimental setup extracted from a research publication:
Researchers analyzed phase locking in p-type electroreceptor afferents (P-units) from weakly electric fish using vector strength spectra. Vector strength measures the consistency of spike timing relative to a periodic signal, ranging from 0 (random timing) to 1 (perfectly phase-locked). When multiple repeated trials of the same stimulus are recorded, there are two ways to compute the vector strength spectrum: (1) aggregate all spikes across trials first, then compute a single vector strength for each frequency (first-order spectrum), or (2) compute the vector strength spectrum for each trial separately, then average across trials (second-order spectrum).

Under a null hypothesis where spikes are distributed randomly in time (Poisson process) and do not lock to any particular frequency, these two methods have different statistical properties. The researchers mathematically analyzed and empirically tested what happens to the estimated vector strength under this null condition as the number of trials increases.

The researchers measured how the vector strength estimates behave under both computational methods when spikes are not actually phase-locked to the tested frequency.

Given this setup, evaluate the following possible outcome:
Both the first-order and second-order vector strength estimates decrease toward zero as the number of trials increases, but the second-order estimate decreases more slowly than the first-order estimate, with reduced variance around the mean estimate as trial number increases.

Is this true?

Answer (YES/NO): NO